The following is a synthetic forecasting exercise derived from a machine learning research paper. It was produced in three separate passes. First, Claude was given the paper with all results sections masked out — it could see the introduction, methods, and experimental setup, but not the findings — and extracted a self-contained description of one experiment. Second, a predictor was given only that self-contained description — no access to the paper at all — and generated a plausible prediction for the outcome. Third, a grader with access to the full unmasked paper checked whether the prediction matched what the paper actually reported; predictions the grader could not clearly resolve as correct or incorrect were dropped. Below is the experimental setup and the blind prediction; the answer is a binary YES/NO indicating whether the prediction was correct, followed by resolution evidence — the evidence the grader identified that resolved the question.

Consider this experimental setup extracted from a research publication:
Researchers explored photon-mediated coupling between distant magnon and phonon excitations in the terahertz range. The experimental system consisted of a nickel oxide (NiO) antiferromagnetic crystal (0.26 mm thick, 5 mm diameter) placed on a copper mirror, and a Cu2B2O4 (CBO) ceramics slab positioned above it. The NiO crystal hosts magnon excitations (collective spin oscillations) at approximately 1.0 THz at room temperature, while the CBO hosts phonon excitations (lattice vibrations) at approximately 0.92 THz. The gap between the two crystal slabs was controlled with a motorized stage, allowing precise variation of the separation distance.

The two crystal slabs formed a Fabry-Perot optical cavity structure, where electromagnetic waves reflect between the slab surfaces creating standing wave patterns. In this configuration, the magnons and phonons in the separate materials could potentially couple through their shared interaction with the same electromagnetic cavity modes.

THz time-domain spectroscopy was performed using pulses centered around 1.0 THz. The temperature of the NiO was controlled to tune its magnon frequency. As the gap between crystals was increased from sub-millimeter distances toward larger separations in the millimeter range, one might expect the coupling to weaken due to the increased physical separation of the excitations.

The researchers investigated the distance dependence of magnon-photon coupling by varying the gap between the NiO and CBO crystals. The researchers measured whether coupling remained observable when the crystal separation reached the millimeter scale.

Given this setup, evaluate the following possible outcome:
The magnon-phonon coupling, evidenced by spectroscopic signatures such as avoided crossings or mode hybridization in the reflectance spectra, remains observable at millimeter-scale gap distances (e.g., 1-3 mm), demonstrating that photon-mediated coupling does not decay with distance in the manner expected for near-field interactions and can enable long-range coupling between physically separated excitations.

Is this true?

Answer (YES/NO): YES